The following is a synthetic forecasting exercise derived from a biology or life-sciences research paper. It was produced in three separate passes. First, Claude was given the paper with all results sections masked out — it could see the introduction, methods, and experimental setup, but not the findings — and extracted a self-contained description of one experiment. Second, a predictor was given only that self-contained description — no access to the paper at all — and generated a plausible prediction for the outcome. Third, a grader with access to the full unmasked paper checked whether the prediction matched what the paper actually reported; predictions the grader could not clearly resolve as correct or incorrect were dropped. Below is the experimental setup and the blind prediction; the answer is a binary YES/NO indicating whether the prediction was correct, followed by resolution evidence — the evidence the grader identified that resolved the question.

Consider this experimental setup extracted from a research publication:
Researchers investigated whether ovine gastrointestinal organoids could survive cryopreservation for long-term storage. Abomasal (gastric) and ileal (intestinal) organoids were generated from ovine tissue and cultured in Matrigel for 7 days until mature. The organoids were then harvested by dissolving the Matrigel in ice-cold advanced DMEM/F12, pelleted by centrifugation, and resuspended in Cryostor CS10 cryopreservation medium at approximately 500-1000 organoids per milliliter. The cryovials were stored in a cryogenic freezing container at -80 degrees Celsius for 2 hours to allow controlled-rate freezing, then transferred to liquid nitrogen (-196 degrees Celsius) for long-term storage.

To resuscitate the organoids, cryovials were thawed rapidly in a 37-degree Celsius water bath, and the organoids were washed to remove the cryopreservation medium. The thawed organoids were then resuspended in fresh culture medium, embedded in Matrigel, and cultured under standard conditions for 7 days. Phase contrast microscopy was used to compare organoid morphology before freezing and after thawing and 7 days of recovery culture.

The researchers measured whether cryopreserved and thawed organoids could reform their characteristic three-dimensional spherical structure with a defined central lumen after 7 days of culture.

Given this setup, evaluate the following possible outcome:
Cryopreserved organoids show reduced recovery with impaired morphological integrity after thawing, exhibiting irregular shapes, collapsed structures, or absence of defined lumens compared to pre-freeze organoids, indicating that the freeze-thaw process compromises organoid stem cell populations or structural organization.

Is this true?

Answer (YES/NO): NO